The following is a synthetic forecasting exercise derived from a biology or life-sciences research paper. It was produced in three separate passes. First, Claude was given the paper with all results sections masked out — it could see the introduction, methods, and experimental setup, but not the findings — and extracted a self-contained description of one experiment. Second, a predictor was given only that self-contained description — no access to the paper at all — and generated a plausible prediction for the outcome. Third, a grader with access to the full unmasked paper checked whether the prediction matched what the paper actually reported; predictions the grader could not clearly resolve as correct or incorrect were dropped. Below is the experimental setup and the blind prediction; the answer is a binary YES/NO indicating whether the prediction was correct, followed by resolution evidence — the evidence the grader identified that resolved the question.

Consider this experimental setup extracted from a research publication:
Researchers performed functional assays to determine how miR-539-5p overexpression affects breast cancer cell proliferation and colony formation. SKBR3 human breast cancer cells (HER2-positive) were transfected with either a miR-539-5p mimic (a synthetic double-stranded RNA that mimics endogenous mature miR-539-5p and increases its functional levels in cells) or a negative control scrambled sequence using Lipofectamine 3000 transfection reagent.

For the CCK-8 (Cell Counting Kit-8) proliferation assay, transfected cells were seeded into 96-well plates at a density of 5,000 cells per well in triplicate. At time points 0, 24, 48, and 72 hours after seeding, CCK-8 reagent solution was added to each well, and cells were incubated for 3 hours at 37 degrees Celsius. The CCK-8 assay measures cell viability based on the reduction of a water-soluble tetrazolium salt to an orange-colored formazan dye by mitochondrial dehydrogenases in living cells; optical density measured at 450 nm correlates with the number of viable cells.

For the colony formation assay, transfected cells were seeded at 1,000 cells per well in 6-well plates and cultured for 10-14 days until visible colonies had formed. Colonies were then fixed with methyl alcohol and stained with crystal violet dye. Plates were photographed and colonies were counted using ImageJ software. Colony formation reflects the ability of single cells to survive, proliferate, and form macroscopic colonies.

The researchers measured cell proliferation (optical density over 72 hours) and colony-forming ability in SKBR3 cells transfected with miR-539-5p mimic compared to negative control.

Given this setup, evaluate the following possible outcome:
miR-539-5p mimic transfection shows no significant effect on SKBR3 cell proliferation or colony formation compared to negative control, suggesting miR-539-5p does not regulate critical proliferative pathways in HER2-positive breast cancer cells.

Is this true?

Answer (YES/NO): NO